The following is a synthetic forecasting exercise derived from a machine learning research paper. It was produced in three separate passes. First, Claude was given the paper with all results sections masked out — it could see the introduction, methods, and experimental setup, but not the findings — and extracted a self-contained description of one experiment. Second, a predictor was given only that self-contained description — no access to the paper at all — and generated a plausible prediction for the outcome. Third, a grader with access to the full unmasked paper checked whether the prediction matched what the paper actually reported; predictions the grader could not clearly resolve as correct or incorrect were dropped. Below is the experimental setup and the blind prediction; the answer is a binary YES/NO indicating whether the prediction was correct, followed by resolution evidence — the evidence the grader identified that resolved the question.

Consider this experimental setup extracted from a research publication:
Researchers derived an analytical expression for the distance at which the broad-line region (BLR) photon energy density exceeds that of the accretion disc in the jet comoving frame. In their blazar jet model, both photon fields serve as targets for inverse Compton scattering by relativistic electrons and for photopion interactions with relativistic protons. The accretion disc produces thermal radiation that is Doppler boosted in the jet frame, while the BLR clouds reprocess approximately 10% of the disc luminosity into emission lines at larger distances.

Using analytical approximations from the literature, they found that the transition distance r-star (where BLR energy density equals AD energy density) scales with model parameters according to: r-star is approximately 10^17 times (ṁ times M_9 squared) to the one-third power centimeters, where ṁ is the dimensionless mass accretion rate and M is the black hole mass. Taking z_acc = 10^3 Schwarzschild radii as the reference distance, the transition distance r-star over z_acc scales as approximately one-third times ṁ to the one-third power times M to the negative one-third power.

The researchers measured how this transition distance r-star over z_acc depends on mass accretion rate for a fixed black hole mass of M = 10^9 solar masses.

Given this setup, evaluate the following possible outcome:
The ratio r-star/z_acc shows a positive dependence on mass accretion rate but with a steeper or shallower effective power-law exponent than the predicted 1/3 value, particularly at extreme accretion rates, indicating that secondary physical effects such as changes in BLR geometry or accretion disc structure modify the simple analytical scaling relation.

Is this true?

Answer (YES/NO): NO